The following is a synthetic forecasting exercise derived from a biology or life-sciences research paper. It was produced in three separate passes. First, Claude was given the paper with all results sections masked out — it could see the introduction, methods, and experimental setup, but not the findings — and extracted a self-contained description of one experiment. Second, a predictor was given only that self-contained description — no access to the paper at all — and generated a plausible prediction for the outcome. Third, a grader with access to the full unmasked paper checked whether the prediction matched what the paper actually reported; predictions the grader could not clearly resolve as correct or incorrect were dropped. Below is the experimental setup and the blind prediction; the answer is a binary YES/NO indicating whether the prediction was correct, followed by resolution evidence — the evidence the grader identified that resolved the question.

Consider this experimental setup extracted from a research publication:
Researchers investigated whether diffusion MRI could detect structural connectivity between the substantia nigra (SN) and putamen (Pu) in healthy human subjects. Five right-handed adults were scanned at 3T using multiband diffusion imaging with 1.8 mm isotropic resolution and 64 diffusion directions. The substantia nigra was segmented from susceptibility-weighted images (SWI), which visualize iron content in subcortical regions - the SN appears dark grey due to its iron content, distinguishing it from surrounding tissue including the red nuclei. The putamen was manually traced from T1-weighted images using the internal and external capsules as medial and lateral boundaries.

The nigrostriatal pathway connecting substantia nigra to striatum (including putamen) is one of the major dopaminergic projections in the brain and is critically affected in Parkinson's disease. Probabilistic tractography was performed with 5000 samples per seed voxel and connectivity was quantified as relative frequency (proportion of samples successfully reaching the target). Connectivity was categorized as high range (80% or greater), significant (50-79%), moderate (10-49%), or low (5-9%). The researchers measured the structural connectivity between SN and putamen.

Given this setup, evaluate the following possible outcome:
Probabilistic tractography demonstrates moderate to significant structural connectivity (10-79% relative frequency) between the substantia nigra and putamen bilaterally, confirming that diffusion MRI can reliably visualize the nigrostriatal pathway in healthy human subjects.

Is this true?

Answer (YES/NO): NO